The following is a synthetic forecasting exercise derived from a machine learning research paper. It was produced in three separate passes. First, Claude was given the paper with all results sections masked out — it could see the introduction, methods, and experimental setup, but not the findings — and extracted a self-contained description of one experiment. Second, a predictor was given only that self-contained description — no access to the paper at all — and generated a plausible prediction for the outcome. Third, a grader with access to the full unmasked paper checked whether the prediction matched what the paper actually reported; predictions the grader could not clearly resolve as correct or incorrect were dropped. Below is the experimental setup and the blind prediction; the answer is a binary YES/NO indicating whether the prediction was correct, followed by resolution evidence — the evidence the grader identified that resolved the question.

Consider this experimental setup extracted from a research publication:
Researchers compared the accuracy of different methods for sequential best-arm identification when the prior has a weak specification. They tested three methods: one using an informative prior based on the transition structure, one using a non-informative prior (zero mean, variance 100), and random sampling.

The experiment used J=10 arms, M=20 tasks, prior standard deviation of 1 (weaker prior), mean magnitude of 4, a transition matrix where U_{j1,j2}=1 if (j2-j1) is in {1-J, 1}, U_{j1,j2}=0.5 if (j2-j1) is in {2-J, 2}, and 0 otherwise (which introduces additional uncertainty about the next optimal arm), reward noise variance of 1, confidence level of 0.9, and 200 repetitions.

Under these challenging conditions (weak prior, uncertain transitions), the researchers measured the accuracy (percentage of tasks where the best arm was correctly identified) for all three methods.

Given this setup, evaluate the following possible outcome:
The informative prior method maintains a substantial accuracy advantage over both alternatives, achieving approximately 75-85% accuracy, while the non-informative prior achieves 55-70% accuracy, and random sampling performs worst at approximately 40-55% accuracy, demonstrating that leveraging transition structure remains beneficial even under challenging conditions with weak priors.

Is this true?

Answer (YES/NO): NO